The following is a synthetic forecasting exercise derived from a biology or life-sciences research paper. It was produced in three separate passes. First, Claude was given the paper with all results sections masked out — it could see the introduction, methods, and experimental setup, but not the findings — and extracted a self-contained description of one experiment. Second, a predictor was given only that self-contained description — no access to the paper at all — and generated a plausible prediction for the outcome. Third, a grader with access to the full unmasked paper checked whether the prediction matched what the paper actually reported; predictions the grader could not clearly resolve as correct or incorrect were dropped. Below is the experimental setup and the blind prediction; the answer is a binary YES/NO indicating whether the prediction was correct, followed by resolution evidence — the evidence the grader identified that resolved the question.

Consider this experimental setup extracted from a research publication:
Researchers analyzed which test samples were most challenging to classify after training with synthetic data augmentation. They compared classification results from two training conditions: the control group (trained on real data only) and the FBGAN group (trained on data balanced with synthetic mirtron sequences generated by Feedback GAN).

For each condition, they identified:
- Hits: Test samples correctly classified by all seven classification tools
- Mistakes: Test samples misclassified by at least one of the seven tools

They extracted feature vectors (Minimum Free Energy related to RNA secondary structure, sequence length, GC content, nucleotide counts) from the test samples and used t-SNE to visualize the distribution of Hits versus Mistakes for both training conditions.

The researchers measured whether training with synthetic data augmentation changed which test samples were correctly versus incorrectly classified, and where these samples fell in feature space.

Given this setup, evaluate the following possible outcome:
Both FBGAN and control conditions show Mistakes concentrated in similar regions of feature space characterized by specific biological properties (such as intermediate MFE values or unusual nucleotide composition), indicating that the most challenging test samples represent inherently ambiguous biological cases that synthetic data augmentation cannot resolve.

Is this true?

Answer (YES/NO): NO